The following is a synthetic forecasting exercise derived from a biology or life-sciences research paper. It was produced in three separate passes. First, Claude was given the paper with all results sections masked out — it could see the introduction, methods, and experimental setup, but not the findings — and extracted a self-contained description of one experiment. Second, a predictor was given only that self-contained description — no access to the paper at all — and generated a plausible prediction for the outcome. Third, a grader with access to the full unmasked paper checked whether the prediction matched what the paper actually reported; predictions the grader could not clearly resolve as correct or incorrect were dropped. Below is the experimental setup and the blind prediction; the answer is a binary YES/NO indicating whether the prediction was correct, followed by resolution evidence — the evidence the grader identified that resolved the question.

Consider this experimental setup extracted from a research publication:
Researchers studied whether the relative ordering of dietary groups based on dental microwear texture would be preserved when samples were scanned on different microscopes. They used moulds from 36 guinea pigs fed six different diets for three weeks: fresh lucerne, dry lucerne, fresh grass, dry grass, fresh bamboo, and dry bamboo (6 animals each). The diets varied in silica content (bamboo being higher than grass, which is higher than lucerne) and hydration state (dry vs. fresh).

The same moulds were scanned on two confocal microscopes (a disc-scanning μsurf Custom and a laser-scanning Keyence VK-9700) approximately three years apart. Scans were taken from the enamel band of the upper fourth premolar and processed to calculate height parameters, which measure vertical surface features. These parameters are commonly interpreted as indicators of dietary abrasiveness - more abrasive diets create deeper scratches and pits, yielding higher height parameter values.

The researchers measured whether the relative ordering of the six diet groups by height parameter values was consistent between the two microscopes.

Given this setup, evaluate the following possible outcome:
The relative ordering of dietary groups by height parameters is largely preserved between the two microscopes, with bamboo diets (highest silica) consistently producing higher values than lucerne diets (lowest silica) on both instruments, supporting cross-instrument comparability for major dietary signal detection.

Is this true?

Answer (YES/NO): YES